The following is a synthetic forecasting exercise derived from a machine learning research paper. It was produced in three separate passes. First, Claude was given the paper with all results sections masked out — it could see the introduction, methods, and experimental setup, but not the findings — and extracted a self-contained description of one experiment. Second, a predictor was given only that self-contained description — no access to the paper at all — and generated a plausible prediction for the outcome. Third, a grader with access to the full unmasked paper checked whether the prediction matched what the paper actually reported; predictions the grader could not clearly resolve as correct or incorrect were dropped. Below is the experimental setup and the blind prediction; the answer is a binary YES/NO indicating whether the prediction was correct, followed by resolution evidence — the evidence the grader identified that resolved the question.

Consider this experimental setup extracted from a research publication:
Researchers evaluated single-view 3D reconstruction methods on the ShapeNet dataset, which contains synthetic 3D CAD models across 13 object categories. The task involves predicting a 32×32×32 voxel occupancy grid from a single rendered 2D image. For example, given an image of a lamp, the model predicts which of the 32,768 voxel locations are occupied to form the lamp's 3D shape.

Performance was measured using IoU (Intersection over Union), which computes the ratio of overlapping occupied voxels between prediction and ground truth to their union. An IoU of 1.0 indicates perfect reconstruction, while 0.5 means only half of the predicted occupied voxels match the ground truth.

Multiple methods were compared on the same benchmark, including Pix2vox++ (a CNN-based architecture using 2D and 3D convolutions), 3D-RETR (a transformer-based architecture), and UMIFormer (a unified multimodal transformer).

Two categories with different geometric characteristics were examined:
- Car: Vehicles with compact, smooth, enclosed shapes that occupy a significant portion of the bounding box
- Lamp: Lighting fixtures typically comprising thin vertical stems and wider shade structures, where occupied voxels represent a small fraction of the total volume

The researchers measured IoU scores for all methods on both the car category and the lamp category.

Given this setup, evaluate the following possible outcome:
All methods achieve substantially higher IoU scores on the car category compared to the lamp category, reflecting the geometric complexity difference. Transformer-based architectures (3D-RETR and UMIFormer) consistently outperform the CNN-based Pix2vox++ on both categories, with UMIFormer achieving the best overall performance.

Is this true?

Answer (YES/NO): NO